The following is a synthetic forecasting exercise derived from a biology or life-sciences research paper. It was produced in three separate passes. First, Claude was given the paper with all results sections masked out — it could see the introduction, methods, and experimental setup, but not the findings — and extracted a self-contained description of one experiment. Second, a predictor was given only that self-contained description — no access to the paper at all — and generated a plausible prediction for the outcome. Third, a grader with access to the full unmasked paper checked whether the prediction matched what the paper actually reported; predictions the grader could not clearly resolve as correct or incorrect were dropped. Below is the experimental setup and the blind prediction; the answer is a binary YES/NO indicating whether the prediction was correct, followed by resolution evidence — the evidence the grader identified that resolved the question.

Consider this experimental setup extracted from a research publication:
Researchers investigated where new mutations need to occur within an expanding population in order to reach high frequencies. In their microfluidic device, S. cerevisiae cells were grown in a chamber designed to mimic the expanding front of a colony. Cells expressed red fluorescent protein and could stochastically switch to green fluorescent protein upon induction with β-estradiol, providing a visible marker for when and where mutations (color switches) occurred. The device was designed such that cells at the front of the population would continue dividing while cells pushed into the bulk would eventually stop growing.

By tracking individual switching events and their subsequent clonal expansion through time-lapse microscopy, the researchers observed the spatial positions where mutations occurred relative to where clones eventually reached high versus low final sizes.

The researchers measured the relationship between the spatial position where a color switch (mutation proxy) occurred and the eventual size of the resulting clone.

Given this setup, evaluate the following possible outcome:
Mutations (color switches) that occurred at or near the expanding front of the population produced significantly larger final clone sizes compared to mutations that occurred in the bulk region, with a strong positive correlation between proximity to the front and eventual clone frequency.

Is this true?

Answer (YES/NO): YES